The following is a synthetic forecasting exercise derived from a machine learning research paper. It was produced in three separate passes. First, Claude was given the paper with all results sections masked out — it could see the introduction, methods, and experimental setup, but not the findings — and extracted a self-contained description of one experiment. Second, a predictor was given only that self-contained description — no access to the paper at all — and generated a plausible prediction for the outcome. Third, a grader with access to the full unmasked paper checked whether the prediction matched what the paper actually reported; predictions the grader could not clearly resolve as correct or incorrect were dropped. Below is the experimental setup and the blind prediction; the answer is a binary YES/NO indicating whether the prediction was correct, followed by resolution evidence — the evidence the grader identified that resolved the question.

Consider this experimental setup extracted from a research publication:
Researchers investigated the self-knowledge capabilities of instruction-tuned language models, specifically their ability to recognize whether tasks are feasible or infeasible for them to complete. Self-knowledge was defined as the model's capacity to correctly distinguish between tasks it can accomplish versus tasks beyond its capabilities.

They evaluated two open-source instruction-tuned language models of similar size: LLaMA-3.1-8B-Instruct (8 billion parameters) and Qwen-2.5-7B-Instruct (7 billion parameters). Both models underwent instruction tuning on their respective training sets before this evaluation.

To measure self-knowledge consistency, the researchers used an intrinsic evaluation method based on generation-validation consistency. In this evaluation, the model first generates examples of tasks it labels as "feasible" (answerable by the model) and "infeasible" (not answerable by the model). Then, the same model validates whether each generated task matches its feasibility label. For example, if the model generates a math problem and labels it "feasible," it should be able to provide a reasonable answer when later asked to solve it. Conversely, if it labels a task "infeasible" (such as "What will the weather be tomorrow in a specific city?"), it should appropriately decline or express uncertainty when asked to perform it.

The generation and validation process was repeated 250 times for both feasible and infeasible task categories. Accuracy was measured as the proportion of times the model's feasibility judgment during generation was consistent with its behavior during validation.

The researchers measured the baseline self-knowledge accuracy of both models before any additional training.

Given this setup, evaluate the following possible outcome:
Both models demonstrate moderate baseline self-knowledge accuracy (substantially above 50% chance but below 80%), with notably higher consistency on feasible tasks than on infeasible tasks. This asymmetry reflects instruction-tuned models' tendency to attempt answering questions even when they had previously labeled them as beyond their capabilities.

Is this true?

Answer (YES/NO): NO